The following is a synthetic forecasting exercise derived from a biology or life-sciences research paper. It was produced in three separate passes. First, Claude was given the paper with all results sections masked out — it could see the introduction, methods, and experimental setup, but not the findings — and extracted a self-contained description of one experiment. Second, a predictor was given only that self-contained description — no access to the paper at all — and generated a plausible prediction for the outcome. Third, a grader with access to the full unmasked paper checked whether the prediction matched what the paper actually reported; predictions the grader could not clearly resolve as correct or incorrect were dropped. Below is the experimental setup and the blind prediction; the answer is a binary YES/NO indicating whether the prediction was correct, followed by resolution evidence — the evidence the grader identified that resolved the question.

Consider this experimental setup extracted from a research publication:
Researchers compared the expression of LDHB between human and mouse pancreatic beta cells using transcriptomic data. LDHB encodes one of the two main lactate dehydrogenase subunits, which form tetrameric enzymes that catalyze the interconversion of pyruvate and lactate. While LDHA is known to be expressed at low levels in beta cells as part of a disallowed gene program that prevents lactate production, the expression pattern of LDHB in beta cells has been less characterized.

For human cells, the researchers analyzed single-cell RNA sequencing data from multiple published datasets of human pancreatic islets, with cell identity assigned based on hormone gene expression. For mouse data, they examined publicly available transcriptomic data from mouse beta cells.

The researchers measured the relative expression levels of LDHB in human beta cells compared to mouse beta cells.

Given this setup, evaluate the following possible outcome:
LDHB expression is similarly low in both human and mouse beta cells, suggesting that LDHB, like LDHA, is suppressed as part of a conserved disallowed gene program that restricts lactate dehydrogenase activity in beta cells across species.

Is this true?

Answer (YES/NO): NO